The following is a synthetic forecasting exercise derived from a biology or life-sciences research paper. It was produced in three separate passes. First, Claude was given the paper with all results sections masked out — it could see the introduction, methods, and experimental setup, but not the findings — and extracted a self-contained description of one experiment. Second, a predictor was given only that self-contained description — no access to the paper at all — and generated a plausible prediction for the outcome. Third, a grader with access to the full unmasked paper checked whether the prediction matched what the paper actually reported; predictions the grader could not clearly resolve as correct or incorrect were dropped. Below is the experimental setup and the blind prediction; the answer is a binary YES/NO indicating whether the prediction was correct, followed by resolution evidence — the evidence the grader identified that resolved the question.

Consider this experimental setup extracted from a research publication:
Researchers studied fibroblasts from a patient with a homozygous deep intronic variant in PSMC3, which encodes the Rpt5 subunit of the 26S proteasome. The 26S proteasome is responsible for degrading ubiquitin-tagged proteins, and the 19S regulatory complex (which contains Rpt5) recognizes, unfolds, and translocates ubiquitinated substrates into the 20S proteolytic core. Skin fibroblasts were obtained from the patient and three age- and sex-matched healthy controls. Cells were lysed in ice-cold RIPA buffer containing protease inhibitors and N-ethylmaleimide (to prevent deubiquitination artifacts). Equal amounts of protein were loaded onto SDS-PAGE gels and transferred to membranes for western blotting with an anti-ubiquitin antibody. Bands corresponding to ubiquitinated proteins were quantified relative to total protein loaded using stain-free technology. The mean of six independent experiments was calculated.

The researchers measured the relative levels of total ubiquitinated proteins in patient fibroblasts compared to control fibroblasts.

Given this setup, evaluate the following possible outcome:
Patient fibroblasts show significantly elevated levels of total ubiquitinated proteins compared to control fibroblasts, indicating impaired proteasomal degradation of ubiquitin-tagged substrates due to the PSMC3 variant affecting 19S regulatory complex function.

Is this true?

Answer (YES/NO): YES